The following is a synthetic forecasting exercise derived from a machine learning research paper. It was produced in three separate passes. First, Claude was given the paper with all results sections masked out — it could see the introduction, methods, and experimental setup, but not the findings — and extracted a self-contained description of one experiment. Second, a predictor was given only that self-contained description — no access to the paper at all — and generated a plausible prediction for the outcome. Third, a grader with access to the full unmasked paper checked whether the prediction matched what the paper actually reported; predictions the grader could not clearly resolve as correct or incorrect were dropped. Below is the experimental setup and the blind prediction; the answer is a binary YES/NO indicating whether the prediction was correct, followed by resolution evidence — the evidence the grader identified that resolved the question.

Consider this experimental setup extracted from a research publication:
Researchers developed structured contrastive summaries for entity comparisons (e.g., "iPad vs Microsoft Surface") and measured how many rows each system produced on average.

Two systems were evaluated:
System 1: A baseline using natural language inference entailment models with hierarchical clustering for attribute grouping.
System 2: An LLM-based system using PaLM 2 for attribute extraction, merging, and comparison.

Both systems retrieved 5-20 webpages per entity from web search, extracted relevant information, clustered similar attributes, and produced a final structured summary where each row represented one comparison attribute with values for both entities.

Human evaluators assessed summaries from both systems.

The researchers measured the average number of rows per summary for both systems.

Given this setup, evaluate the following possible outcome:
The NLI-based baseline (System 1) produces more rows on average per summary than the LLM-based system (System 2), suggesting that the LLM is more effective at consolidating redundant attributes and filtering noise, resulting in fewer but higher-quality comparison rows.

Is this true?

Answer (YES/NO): NO